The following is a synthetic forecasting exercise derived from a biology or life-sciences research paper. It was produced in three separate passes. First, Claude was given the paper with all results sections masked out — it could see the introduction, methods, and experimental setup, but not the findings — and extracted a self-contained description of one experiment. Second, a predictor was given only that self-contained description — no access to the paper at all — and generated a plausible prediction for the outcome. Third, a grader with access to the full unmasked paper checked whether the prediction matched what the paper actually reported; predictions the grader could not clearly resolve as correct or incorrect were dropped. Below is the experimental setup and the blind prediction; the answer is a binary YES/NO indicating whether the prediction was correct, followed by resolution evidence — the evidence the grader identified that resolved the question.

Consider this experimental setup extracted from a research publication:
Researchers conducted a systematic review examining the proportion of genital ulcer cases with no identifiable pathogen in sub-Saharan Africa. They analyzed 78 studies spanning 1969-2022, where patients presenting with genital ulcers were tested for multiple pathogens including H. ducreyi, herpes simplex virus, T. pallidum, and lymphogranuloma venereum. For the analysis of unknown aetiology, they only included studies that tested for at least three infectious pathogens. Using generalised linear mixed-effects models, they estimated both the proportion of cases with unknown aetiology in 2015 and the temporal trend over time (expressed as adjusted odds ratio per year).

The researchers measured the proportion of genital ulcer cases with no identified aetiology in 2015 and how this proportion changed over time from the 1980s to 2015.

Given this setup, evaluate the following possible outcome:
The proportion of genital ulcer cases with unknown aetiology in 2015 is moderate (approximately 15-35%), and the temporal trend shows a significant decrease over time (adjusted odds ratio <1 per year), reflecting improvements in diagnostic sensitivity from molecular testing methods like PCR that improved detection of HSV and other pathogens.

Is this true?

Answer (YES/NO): NO